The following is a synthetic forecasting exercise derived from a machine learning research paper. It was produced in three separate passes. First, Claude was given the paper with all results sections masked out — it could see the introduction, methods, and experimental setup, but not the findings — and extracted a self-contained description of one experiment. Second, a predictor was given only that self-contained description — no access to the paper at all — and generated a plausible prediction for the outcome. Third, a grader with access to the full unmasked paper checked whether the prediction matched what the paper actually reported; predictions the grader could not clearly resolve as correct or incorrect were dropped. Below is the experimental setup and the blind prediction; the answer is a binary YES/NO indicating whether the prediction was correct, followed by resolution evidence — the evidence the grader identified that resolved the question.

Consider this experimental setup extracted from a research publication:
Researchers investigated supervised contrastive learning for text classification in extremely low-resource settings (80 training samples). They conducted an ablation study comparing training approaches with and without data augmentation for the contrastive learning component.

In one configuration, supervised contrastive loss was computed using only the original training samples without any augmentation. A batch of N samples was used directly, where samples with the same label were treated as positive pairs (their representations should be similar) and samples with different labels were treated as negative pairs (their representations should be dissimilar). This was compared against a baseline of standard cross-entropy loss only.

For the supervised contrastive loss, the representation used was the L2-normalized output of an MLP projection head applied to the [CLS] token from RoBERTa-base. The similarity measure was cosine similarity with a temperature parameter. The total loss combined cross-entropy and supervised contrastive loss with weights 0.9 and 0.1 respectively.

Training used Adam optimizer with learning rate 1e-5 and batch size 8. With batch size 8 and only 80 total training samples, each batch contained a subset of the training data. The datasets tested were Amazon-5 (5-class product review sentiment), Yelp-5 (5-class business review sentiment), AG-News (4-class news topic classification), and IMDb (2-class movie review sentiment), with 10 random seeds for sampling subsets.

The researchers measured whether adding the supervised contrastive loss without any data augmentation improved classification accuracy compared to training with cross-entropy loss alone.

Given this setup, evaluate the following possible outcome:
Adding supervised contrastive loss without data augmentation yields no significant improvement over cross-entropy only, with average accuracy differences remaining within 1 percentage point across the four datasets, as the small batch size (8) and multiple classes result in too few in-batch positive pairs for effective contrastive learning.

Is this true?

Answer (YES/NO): YES